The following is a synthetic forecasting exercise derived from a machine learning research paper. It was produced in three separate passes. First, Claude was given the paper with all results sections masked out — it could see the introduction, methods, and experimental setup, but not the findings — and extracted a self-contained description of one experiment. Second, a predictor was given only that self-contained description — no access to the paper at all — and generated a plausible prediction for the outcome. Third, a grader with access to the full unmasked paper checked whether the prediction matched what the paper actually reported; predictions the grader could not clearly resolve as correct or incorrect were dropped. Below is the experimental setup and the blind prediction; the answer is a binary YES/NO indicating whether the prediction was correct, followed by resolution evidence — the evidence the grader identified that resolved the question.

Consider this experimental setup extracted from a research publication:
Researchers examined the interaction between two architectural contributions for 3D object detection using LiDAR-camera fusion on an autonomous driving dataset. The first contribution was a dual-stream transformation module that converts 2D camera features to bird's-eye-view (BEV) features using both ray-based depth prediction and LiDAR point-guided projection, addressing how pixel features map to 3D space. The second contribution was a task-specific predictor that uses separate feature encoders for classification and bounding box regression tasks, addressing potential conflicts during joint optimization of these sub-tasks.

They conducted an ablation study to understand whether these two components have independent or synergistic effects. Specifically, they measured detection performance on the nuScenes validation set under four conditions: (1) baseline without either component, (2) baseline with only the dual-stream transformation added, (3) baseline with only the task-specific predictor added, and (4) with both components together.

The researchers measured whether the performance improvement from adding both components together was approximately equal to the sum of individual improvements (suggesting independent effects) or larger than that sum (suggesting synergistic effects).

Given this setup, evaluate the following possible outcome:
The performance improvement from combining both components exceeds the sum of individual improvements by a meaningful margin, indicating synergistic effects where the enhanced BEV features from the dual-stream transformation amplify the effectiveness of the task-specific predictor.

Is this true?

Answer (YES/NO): NO